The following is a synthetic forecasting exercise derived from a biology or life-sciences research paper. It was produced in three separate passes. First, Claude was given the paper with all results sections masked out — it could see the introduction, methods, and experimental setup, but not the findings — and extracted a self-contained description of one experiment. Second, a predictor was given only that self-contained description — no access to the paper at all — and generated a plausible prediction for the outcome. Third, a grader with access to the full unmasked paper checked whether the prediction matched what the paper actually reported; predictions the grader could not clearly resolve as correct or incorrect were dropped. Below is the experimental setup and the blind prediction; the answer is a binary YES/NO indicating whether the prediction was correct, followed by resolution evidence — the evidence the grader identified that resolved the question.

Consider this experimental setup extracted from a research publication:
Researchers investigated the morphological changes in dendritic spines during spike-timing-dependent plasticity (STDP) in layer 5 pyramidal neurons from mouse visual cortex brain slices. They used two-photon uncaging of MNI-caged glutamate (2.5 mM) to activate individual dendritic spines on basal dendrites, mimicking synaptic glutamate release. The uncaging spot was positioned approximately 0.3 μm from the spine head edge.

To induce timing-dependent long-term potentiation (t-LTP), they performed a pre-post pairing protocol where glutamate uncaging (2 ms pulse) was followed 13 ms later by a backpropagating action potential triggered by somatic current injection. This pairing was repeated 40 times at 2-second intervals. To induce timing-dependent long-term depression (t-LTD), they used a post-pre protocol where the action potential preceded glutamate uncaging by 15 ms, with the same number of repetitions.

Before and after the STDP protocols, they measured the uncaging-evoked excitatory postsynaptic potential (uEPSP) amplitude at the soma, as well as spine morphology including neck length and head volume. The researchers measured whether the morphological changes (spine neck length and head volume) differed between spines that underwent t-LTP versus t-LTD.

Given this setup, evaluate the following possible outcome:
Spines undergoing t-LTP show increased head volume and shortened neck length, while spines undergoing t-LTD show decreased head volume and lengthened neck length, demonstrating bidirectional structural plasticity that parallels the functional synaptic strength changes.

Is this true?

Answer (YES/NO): NO